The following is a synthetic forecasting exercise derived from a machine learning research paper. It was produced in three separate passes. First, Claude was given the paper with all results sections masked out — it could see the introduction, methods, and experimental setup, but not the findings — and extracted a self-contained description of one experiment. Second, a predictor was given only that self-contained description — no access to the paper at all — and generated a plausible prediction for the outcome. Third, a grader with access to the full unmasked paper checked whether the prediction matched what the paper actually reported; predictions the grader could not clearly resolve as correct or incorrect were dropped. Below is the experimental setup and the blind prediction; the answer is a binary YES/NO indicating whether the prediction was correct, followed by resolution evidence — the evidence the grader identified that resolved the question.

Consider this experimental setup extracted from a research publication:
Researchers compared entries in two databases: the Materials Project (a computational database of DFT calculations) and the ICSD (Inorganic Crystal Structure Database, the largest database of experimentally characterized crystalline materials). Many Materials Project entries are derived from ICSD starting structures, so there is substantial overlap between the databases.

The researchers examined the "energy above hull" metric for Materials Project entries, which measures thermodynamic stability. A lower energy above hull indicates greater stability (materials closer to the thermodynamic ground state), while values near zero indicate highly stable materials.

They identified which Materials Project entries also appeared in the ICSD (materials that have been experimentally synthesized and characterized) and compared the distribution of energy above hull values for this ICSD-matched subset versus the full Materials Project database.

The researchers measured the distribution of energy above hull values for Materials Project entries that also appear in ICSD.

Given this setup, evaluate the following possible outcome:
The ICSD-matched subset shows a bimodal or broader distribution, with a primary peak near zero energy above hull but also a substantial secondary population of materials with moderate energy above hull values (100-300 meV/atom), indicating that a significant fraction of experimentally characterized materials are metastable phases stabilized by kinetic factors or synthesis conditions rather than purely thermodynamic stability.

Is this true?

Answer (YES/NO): NO